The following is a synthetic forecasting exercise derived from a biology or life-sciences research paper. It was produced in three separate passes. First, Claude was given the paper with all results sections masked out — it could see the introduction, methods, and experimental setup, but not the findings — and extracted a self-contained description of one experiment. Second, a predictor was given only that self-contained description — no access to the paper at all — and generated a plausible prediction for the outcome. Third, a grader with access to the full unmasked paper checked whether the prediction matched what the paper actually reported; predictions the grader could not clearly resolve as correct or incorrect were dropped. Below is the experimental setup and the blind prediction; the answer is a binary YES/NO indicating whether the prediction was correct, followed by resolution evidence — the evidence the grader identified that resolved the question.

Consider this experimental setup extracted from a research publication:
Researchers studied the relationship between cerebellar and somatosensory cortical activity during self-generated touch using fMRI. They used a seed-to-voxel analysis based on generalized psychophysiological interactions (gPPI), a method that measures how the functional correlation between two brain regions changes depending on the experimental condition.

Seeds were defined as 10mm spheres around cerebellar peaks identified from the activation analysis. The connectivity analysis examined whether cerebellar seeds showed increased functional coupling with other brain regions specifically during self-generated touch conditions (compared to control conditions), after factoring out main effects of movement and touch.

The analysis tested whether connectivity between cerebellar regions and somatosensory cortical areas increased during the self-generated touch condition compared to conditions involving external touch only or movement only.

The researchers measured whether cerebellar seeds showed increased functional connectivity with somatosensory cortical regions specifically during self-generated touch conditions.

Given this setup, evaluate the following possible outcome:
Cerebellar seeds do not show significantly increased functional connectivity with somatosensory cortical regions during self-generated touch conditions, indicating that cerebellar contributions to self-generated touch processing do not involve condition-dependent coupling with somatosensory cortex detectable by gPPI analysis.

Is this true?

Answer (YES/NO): NO